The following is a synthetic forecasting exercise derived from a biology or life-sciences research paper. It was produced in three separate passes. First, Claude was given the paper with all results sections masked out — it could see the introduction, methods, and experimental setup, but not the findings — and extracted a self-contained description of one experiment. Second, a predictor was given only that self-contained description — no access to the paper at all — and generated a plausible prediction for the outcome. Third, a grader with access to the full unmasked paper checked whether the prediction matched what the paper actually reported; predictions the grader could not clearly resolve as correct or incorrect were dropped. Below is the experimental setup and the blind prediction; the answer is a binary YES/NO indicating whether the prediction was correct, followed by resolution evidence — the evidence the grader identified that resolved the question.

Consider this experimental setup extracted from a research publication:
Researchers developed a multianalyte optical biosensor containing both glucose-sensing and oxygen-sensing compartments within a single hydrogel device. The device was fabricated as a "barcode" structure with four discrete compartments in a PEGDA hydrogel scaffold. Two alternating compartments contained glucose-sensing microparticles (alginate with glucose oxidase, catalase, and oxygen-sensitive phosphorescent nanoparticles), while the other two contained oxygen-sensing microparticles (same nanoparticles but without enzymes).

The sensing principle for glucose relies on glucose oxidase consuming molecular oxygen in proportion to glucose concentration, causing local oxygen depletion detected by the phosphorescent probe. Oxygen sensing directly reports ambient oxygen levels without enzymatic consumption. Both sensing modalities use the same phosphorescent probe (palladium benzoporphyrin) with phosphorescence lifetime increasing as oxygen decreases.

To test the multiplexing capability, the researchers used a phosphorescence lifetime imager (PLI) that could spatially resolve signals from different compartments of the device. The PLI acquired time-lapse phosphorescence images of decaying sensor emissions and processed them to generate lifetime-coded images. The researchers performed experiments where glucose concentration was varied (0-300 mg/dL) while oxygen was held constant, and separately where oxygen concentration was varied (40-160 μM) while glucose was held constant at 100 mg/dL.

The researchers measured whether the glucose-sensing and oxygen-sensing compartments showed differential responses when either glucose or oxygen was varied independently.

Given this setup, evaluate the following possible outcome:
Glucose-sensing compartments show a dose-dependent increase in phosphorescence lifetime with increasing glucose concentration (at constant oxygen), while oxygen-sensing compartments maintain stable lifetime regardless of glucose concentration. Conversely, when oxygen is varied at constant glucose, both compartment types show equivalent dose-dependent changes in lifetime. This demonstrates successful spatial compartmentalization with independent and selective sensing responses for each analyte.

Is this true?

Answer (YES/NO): YES